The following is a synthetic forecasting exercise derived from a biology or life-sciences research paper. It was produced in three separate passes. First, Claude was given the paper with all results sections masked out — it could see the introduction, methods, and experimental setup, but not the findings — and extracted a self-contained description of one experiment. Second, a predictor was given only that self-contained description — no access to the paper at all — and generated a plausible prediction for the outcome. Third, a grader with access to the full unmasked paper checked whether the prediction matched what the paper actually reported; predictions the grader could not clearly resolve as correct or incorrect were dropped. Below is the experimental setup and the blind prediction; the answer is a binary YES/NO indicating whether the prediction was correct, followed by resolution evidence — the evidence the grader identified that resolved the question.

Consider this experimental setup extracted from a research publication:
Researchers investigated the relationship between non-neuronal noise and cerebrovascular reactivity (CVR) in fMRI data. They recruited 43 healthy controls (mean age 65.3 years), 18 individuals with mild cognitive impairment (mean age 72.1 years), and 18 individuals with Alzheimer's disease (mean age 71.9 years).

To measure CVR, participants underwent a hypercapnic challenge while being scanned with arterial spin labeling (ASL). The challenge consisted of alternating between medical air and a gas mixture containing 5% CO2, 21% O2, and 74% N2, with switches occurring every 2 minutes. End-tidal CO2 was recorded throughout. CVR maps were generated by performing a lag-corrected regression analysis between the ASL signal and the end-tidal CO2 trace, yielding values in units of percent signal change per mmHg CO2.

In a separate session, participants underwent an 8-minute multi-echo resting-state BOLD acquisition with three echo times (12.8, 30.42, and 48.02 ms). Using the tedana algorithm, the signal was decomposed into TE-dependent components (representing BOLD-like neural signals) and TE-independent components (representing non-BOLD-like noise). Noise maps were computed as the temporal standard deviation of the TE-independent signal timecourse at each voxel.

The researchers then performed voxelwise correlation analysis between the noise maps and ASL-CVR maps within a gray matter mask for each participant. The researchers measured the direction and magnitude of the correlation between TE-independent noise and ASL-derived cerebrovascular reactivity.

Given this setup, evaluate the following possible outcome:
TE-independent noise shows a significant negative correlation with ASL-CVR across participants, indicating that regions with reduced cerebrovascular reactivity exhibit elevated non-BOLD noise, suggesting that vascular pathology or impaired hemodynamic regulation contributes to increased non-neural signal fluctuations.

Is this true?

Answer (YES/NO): NO